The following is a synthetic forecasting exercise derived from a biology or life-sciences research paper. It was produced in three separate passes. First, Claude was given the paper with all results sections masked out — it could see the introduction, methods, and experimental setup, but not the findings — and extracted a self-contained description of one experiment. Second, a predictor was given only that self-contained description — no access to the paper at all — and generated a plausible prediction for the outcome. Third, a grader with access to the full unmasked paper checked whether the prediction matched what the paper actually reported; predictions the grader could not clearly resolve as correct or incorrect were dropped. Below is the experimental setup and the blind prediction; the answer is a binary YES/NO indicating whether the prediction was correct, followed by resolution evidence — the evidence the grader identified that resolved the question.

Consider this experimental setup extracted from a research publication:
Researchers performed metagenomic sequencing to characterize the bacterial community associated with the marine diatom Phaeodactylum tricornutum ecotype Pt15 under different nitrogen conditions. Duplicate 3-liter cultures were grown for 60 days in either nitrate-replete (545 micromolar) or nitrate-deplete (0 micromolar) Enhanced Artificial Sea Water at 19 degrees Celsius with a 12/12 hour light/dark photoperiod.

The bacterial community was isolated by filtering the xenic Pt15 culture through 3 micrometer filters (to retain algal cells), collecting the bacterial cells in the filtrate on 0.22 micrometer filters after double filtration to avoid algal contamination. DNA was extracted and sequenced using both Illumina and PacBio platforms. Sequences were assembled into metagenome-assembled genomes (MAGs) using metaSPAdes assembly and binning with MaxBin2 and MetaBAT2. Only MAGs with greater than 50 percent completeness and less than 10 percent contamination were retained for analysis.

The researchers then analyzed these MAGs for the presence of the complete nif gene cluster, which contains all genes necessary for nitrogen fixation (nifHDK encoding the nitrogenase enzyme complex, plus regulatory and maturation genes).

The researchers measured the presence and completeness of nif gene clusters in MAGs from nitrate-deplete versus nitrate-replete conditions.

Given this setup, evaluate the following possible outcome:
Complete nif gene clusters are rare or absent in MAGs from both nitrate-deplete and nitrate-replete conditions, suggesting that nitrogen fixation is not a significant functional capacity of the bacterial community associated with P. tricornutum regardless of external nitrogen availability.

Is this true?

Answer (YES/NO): NO